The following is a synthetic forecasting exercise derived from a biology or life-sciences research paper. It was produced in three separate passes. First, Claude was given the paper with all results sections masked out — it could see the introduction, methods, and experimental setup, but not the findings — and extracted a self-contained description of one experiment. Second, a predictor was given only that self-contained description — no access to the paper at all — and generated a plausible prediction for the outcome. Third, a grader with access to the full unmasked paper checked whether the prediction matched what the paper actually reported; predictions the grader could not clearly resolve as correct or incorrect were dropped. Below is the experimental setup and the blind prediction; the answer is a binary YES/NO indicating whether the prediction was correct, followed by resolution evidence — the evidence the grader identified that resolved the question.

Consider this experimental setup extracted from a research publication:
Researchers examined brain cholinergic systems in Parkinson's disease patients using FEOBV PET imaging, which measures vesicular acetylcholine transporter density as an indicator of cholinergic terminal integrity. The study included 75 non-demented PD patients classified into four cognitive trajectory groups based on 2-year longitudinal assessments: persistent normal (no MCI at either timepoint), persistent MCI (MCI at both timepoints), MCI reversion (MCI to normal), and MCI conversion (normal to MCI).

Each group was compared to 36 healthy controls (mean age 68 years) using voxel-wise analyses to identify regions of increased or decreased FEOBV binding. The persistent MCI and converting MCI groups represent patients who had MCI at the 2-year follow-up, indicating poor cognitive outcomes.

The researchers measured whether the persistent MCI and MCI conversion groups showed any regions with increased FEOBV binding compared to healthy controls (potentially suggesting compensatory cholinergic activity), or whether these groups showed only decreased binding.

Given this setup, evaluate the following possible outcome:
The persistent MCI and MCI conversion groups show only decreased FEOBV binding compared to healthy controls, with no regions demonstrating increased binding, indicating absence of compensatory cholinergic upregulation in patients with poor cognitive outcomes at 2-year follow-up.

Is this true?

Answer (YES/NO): NO